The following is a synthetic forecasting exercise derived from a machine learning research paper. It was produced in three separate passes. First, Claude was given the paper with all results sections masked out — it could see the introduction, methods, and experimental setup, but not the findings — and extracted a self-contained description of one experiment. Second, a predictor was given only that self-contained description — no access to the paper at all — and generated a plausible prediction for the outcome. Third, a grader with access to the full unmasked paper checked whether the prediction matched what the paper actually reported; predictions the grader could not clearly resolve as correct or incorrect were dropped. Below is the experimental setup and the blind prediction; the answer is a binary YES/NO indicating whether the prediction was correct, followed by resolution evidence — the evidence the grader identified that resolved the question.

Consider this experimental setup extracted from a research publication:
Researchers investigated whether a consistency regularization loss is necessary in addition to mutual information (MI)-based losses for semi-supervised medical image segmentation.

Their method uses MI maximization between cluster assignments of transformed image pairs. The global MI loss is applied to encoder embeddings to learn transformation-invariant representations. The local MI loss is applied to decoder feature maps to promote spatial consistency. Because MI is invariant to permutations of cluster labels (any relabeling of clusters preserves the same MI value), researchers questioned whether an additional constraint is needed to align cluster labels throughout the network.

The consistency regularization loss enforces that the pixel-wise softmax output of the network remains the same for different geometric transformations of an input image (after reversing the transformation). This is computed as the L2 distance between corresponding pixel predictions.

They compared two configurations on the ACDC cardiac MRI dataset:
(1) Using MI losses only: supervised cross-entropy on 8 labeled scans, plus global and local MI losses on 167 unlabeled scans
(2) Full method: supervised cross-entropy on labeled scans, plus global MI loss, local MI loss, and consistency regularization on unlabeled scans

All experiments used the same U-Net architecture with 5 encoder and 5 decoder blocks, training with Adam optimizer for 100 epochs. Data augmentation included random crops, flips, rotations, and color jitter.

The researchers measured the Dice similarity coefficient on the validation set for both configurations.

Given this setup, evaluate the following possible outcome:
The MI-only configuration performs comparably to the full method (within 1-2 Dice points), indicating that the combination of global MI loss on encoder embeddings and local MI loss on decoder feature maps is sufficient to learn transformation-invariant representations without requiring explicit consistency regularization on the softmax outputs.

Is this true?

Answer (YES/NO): NO